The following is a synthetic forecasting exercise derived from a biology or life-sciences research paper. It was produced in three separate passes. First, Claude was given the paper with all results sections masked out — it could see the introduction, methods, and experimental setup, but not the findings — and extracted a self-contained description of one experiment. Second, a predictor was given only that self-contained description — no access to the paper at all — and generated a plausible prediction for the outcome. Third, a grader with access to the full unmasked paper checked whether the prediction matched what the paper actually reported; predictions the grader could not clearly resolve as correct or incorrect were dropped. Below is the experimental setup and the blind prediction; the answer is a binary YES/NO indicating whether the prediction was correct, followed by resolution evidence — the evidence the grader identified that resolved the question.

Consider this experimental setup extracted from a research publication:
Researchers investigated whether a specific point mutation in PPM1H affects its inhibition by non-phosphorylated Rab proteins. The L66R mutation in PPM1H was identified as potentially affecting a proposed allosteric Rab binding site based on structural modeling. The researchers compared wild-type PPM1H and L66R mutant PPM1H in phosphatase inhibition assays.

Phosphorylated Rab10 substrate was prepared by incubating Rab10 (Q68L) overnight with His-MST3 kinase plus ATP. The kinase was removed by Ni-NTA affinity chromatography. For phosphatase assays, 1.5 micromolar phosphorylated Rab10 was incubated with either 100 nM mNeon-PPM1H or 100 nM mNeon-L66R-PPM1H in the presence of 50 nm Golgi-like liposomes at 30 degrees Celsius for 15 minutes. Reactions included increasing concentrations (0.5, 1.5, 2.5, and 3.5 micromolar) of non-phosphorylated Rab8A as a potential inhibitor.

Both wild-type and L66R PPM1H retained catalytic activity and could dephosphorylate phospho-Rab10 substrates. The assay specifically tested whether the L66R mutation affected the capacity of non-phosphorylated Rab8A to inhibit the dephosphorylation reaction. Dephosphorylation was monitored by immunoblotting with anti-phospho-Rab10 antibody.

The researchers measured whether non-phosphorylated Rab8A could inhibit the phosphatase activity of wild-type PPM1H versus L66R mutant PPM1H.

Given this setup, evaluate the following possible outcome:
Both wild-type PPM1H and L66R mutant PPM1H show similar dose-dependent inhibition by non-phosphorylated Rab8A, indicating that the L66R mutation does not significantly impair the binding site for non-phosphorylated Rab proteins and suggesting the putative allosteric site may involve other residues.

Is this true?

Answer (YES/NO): NO